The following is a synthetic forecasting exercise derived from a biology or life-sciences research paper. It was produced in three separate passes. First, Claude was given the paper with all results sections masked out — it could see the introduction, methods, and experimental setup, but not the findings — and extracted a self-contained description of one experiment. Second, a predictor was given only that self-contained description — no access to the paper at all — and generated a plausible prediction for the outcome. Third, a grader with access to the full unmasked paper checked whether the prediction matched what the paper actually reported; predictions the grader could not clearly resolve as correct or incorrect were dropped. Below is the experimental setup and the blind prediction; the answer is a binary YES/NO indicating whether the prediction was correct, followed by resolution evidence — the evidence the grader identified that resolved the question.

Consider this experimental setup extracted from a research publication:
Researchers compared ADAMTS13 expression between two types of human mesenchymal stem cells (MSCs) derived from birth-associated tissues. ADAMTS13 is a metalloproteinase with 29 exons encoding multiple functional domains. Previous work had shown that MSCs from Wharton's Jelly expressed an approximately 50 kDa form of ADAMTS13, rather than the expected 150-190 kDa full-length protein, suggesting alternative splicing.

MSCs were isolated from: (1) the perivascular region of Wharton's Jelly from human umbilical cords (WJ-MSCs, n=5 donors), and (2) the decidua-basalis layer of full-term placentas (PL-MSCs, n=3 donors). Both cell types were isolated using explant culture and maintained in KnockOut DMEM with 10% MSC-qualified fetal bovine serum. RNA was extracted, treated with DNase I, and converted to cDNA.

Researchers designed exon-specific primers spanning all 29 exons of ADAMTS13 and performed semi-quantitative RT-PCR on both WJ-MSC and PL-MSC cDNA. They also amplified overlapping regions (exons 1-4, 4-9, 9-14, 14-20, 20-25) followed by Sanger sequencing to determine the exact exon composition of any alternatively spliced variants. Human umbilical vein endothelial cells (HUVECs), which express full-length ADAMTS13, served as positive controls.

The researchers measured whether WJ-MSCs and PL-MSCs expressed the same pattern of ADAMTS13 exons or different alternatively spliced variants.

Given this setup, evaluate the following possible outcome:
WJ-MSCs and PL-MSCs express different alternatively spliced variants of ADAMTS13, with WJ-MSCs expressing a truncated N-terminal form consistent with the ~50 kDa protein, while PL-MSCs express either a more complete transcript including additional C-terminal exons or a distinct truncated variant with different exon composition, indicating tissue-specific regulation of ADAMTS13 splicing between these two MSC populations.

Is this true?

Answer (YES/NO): NO